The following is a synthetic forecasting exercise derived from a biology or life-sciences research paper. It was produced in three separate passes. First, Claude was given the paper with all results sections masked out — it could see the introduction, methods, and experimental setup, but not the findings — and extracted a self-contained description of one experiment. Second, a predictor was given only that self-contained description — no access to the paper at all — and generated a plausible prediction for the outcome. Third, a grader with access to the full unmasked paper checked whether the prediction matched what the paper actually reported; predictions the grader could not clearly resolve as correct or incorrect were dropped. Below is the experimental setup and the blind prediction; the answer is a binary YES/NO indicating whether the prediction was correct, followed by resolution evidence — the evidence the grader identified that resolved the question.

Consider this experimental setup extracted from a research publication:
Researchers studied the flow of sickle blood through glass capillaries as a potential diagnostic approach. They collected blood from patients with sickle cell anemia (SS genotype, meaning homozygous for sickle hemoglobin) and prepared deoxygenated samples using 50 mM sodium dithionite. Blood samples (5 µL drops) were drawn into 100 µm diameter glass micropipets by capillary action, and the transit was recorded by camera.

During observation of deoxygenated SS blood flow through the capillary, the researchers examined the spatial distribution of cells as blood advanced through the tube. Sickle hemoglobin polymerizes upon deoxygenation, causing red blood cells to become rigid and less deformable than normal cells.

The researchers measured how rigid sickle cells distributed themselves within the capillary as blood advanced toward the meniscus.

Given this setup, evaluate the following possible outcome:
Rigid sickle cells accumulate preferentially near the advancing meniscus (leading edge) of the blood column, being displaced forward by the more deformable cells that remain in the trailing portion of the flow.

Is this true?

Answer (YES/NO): YES